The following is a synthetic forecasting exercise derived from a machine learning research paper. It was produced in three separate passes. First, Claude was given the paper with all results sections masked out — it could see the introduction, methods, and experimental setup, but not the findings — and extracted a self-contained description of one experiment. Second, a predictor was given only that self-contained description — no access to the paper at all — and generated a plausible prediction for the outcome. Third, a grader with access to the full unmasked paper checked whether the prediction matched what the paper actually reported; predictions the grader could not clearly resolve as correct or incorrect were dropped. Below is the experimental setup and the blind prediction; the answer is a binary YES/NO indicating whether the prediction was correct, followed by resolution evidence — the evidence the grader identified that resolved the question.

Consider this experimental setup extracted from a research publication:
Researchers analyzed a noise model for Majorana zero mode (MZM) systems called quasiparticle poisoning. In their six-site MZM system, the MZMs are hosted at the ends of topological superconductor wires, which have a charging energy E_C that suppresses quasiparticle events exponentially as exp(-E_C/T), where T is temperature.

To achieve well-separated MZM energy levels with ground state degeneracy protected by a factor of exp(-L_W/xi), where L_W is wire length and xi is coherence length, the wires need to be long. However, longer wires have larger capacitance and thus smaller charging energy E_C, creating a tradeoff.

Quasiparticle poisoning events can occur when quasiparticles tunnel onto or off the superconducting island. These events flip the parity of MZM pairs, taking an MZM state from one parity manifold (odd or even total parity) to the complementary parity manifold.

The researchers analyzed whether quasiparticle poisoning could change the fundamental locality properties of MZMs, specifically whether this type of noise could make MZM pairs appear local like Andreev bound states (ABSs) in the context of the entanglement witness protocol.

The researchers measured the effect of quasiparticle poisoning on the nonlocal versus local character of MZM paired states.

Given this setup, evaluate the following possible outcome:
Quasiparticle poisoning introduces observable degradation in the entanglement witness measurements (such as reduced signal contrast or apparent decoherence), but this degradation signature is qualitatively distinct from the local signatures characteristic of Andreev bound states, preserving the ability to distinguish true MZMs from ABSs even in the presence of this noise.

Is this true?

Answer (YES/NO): NO